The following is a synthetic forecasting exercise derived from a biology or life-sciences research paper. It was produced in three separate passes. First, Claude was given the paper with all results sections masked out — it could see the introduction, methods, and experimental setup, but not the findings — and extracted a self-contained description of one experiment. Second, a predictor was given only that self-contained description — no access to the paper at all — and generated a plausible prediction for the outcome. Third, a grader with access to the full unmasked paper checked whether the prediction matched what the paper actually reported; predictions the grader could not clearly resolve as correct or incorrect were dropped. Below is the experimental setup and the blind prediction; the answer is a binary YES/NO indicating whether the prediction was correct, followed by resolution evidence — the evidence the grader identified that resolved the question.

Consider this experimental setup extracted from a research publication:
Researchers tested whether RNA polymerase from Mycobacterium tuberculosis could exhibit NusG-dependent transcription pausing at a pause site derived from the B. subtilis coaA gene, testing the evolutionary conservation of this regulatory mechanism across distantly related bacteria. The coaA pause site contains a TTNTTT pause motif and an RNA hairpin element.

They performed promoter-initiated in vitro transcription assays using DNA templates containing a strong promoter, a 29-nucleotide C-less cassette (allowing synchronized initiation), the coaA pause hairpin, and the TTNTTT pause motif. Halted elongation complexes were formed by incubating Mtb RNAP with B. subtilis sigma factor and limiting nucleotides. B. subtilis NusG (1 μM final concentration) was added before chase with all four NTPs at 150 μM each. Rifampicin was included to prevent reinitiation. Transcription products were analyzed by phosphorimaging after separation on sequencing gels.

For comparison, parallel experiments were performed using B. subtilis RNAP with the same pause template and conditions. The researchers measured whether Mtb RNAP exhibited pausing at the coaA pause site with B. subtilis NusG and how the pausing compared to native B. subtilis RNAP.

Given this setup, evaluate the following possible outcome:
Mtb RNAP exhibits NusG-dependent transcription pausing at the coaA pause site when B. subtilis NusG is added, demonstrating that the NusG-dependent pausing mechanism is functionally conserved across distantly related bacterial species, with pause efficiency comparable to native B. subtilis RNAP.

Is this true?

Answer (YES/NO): YES